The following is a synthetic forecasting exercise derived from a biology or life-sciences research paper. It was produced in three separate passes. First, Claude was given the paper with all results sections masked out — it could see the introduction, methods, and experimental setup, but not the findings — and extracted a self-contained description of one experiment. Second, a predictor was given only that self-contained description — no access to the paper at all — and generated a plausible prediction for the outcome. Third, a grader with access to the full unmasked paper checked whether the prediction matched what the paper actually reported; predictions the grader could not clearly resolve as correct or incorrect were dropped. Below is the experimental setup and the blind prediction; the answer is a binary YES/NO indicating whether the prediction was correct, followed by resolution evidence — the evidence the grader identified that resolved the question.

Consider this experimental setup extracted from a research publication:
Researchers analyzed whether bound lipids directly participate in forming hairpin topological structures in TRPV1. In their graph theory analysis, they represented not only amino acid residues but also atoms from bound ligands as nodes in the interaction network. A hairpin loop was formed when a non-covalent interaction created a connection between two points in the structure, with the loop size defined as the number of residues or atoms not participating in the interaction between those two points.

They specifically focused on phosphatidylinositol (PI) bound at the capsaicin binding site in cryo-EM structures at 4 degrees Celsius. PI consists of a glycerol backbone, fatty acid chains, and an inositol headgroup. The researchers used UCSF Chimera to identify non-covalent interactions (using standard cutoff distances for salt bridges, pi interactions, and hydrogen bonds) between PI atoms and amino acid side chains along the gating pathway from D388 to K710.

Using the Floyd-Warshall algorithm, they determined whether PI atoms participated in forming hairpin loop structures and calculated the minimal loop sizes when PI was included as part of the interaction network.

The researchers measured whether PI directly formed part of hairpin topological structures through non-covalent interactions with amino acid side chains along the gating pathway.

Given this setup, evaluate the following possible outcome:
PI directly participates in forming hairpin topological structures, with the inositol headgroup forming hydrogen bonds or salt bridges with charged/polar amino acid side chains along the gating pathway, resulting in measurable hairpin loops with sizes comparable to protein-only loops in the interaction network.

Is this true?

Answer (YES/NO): YES